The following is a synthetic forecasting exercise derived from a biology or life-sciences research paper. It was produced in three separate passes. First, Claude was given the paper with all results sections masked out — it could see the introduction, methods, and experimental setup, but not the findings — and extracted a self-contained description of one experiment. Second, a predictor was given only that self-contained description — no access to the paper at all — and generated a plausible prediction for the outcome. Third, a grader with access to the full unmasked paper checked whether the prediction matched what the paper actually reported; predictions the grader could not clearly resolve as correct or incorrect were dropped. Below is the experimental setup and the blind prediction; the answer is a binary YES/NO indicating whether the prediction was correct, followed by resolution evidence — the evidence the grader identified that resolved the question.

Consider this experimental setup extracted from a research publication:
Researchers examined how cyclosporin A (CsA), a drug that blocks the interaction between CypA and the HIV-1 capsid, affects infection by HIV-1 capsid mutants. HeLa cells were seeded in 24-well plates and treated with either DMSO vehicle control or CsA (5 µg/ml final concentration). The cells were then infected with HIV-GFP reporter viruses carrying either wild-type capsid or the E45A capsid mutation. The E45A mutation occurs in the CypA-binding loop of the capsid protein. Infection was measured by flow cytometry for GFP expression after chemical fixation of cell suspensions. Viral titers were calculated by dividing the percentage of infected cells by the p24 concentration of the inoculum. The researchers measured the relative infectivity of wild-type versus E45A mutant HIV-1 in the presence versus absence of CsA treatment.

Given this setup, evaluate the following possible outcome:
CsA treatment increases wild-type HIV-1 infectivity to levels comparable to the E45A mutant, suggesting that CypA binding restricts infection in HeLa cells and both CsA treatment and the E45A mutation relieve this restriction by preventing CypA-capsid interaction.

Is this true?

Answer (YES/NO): NO